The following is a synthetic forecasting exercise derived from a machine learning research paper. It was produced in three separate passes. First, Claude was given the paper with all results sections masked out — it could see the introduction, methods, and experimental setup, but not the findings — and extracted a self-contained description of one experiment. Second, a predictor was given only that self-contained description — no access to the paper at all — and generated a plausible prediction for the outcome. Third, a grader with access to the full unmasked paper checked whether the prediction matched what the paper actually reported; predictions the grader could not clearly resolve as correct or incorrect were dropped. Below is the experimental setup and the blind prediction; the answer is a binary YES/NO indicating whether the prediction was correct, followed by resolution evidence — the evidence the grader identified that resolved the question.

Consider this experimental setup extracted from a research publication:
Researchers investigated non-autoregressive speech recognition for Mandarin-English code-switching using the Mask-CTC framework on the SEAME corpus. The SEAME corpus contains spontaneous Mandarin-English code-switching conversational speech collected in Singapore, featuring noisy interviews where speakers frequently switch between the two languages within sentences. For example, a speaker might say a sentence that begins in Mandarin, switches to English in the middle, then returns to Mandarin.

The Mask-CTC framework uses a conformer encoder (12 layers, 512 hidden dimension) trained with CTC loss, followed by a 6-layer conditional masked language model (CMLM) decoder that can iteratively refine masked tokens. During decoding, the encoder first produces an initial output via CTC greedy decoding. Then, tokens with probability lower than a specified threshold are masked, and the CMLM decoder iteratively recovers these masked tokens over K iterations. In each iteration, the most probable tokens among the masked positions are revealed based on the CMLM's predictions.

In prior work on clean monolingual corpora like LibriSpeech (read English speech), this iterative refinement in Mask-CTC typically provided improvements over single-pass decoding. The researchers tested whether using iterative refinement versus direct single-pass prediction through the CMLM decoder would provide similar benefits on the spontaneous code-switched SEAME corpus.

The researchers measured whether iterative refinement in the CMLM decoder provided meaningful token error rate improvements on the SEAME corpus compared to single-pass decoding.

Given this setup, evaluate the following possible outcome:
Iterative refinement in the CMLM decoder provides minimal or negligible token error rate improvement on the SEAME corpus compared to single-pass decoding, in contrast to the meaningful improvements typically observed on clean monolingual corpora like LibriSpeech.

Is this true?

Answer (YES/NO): YES